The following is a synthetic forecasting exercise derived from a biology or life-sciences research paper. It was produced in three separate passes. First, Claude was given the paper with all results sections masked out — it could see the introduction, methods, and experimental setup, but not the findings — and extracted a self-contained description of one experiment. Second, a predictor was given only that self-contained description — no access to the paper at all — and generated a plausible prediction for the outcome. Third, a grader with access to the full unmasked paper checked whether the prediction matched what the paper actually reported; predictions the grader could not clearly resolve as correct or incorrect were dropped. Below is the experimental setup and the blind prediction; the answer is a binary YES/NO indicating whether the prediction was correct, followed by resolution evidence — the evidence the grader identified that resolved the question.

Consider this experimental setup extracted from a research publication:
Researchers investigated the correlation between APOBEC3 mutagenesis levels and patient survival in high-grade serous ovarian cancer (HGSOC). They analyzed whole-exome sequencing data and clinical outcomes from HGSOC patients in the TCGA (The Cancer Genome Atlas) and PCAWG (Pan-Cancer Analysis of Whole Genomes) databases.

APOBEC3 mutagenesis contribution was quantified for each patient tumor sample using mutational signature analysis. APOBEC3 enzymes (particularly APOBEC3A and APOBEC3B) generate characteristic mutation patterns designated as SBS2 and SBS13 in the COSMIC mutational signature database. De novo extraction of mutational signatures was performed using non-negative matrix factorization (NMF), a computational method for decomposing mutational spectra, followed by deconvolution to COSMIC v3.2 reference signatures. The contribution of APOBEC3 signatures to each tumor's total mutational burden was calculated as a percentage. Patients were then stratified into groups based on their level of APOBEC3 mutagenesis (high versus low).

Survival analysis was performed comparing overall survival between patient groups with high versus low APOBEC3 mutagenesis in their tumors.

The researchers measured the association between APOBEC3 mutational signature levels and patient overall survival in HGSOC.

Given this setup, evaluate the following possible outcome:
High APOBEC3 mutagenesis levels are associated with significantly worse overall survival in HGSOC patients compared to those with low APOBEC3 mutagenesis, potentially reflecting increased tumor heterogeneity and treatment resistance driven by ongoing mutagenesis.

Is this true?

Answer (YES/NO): YES